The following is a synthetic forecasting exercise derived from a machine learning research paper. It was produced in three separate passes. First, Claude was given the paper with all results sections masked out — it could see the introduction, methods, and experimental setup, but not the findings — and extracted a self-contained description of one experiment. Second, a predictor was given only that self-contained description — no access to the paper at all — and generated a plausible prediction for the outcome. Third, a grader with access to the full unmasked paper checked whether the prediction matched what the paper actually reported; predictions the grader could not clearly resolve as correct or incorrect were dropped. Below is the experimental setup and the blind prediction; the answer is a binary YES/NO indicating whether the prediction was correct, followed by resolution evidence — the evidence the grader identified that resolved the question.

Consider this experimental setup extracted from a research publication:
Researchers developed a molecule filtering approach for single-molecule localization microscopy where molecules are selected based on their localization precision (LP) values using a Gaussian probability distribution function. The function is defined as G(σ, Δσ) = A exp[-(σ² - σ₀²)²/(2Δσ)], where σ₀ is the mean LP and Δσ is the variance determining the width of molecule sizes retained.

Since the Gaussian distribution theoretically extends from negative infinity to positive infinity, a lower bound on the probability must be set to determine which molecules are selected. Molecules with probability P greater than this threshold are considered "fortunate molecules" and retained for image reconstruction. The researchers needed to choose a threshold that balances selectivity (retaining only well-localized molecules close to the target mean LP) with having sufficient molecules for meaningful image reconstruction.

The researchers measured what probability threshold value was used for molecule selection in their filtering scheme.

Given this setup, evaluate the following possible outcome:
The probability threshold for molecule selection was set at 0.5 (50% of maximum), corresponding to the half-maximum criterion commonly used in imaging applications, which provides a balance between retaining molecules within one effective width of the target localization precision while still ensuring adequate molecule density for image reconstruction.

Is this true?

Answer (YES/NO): NO